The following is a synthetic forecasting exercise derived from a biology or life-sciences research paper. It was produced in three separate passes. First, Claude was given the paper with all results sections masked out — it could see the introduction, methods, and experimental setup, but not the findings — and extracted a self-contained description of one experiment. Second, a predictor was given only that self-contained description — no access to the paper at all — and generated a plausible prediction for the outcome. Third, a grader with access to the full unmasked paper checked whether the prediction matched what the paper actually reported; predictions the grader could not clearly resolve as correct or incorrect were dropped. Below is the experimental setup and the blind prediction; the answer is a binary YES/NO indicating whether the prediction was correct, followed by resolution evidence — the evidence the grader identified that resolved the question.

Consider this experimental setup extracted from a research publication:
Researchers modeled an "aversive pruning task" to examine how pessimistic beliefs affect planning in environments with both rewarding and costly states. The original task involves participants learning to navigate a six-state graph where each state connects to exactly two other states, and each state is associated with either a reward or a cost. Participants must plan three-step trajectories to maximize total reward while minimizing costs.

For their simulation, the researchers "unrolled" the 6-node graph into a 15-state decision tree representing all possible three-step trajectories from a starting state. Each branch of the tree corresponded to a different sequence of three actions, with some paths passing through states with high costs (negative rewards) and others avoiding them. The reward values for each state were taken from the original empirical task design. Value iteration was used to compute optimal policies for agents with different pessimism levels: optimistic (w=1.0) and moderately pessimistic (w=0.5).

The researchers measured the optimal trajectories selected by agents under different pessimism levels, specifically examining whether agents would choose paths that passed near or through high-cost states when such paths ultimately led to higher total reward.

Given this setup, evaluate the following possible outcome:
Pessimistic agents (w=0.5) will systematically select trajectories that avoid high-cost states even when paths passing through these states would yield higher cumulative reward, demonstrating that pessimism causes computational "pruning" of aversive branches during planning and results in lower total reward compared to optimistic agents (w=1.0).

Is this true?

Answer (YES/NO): NO